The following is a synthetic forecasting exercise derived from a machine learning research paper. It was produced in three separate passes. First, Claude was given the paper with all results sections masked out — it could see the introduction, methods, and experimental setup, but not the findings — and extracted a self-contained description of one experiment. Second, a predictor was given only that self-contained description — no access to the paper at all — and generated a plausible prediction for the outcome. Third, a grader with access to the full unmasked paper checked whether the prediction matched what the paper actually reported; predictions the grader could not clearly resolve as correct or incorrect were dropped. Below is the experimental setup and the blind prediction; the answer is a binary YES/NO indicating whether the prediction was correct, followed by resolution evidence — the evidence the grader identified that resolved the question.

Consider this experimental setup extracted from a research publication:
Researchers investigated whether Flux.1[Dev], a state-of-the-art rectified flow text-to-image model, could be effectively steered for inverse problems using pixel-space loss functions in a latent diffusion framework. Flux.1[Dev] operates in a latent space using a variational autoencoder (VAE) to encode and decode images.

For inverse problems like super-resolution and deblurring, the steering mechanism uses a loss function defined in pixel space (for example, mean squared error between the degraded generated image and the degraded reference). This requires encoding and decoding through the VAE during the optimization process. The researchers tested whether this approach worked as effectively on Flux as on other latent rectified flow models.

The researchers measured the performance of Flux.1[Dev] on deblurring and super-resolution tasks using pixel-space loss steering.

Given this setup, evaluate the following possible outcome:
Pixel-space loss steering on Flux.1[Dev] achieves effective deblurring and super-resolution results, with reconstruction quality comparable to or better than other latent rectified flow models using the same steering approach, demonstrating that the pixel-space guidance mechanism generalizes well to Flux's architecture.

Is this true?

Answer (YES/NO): NO